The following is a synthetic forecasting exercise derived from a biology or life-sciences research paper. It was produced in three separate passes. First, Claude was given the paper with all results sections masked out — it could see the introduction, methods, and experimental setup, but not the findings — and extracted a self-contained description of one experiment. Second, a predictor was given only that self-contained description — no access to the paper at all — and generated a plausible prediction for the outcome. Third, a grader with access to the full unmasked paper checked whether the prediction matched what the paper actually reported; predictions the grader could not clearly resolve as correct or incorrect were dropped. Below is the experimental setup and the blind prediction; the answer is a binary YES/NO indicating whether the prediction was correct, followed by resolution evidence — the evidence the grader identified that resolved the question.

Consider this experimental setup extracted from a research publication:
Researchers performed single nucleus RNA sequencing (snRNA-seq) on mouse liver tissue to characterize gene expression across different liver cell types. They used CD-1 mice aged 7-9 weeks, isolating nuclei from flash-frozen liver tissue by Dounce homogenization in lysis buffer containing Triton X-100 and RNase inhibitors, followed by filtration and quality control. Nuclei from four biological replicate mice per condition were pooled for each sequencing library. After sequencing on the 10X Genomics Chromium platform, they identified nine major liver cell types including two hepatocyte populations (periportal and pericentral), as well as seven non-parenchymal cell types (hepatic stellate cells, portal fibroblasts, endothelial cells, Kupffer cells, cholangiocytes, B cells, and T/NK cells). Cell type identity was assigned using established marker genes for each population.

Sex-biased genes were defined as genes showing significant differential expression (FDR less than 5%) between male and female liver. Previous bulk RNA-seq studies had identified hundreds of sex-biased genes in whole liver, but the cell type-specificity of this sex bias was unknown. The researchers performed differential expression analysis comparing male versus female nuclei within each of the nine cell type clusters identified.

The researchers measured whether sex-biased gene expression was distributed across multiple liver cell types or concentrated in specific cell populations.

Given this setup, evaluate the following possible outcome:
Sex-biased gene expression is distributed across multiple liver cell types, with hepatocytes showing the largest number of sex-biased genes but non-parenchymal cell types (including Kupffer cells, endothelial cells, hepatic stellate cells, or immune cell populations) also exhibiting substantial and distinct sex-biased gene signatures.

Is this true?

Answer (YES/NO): NO